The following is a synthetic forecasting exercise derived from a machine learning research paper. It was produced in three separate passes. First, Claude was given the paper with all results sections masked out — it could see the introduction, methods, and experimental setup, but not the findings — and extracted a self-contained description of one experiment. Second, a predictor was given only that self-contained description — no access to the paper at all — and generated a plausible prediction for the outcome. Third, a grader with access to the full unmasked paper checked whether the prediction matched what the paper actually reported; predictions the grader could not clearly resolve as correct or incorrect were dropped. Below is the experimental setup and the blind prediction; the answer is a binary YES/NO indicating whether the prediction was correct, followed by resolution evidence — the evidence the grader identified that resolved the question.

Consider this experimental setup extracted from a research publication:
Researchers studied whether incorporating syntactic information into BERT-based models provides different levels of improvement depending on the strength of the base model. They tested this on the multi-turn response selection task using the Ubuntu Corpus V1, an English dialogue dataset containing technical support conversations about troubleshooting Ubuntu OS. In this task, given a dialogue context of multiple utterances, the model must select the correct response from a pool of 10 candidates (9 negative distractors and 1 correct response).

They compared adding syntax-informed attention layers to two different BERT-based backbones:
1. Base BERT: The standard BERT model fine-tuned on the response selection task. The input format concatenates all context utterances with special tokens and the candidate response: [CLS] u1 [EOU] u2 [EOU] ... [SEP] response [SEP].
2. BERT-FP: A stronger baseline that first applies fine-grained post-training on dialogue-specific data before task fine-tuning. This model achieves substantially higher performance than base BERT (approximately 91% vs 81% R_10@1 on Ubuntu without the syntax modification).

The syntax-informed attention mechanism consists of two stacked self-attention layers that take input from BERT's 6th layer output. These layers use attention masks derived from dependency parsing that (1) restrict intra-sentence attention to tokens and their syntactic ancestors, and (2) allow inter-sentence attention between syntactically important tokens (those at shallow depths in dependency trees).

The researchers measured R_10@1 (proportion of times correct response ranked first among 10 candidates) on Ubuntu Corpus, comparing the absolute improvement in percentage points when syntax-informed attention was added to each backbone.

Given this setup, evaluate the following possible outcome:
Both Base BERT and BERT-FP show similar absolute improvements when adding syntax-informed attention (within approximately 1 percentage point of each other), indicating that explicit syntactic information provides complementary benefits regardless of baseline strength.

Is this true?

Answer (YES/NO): NO